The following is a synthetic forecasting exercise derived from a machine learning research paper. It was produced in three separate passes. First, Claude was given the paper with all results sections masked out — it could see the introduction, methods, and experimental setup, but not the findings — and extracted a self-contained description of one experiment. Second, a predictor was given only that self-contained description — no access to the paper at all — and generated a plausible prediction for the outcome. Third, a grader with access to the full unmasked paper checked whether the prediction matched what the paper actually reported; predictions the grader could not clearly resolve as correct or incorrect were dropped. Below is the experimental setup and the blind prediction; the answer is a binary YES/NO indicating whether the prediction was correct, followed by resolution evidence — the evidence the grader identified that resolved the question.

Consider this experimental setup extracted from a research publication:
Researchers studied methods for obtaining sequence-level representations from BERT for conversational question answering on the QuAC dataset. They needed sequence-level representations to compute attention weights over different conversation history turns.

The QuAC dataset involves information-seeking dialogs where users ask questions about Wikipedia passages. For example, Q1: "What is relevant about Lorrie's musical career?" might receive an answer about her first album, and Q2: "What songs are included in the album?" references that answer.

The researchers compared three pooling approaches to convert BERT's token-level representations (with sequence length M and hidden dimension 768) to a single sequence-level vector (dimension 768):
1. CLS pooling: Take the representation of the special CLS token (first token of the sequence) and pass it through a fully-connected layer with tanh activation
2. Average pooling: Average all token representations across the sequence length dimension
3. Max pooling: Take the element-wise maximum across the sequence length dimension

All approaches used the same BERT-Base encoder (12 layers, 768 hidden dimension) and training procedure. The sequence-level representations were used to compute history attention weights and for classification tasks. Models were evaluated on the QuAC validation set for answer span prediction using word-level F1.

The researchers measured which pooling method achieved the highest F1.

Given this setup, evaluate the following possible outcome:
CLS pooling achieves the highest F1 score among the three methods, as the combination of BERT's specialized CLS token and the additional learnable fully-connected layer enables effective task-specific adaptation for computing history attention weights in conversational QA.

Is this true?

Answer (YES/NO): NO